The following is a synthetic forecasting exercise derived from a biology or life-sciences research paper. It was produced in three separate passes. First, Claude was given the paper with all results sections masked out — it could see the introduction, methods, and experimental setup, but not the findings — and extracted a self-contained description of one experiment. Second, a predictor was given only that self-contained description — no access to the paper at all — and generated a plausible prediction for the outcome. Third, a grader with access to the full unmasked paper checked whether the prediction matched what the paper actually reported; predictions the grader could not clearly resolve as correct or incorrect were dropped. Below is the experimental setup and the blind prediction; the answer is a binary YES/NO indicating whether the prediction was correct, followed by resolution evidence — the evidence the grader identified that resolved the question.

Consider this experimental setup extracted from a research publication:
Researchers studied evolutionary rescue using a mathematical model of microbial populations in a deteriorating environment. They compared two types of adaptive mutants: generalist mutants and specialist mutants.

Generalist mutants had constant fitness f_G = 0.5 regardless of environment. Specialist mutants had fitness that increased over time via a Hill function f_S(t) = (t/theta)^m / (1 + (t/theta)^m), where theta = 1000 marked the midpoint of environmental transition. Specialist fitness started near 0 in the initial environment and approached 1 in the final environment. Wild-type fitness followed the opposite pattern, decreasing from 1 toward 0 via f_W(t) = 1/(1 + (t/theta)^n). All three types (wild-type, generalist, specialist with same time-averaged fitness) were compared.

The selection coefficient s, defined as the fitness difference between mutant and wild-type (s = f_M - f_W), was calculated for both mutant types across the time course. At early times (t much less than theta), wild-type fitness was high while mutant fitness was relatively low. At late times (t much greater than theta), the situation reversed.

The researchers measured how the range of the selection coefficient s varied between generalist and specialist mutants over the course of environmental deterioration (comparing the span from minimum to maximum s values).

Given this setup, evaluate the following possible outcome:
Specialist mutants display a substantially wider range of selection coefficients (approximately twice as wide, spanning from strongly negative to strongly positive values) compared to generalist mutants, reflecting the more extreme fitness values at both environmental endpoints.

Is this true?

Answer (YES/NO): YES